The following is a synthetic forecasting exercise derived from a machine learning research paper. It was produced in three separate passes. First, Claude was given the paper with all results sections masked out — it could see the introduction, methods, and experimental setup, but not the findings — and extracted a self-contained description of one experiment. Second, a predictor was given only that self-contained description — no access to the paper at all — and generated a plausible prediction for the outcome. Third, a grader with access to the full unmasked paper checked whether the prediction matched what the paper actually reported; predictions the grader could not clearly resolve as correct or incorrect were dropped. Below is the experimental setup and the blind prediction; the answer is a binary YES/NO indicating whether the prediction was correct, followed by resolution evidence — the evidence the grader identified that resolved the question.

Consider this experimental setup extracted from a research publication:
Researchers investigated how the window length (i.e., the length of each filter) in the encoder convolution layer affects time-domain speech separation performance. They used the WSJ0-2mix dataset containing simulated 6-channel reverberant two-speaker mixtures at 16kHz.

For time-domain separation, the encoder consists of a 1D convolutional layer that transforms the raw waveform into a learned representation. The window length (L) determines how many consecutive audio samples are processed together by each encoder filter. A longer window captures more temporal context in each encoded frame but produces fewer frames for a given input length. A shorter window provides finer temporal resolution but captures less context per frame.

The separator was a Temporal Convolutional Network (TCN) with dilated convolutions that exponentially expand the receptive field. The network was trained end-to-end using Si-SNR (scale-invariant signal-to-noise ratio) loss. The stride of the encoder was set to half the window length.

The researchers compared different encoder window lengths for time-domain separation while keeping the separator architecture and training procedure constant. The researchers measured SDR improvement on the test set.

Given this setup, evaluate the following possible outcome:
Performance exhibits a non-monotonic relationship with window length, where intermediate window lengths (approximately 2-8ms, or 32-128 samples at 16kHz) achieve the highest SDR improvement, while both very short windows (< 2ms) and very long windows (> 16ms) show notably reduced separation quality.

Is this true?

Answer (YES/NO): NO